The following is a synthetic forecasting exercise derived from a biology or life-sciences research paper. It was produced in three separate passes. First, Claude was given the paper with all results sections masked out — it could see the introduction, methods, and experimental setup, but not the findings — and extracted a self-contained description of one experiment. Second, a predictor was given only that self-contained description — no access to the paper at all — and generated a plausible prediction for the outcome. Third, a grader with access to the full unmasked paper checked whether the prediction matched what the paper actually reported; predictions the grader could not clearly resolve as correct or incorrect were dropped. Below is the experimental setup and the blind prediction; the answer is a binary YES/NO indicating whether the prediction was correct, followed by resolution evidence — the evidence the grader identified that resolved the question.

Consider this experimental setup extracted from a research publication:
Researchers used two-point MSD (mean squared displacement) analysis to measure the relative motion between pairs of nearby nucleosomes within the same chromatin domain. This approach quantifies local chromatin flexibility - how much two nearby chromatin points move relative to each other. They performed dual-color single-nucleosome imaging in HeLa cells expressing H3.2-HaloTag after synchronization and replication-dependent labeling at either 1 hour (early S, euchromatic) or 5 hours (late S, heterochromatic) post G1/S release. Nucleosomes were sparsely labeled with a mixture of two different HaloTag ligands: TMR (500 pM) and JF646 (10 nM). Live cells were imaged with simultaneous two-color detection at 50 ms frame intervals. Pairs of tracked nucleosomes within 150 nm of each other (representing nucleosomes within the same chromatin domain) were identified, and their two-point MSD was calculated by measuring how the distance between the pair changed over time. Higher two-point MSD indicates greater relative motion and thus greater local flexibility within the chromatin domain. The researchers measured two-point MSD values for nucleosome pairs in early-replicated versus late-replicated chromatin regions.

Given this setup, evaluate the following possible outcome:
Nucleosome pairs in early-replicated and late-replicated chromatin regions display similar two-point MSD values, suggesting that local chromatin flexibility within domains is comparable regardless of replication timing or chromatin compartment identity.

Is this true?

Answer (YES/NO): NO